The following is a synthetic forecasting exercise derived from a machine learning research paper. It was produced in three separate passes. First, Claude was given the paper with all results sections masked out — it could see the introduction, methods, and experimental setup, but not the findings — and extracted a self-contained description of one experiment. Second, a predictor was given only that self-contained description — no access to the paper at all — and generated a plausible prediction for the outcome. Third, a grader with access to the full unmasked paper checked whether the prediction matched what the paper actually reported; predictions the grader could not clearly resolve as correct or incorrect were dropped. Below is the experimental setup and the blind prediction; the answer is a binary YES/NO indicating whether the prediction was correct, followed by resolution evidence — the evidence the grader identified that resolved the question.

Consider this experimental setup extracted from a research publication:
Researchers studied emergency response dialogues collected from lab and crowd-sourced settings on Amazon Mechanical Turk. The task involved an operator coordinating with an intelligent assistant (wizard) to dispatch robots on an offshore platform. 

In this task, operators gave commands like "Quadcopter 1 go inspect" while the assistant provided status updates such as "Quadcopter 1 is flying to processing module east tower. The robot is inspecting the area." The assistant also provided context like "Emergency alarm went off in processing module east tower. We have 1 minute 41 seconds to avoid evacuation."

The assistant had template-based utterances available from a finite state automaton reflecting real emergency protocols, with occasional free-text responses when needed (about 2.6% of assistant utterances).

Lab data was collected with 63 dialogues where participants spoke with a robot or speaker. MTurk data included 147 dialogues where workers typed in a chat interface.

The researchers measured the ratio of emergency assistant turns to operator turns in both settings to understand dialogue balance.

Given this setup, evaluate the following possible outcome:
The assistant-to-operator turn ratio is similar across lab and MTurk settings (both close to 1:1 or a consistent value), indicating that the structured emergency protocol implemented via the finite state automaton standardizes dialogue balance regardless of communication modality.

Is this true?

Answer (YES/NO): NO